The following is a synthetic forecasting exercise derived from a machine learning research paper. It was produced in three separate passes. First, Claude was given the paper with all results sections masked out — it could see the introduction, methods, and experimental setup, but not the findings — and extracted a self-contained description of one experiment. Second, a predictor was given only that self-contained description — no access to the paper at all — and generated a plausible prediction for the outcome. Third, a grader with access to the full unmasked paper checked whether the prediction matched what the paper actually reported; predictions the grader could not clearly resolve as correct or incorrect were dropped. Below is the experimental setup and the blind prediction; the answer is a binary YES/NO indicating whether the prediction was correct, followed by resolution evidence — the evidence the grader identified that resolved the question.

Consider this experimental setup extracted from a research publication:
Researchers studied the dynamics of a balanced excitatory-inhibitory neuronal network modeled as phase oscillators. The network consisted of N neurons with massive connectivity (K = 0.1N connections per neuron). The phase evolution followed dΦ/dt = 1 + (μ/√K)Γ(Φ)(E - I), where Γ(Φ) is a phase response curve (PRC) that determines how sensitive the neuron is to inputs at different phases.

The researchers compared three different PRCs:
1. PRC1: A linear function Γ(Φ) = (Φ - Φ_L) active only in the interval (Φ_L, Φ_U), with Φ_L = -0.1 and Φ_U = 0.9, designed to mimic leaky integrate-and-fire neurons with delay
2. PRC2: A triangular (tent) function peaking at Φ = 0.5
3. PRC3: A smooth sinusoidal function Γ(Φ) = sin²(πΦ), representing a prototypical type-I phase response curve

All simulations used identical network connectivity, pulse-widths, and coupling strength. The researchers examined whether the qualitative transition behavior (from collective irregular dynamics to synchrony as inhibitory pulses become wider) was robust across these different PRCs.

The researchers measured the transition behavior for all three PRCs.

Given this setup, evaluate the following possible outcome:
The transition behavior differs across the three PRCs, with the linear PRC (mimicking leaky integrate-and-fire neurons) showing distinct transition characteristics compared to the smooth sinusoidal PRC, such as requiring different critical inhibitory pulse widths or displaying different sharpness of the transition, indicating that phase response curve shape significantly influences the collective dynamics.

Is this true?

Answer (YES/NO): NO